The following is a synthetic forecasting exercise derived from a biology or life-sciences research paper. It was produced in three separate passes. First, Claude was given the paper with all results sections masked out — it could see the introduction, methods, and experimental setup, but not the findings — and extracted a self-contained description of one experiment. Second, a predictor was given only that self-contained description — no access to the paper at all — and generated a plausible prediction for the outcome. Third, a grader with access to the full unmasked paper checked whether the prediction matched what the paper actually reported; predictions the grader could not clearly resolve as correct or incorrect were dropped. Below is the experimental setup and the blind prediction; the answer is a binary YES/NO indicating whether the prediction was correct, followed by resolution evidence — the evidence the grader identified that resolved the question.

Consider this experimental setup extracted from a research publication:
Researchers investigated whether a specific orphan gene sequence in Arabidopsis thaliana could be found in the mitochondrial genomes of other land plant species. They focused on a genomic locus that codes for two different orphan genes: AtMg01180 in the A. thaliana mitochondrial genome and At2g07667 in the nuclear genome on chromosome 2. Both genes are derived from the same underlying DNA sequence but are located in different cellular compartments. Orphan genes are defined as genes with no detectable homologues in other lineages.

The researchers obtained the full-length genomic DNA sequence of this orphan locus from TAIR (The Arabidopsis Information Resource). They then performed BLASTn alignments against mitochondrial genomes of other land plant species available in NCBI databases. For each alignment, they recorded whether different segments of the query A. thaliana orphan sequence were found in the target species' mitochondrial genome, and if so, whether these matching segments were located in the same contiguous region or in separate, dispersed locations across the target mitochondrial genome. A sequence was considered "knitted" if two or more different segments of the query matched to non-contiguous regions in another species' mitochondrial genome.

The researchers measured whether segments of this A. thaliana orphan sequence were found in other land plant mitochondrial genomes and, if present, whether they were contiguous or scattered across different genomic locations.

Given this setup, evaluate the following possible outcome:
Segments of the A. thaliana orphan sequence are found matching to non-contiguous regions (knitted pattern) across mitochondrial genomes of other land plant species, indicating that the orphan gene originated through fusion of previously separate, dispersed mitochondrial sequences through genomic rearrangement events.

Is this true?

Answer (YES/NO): YES